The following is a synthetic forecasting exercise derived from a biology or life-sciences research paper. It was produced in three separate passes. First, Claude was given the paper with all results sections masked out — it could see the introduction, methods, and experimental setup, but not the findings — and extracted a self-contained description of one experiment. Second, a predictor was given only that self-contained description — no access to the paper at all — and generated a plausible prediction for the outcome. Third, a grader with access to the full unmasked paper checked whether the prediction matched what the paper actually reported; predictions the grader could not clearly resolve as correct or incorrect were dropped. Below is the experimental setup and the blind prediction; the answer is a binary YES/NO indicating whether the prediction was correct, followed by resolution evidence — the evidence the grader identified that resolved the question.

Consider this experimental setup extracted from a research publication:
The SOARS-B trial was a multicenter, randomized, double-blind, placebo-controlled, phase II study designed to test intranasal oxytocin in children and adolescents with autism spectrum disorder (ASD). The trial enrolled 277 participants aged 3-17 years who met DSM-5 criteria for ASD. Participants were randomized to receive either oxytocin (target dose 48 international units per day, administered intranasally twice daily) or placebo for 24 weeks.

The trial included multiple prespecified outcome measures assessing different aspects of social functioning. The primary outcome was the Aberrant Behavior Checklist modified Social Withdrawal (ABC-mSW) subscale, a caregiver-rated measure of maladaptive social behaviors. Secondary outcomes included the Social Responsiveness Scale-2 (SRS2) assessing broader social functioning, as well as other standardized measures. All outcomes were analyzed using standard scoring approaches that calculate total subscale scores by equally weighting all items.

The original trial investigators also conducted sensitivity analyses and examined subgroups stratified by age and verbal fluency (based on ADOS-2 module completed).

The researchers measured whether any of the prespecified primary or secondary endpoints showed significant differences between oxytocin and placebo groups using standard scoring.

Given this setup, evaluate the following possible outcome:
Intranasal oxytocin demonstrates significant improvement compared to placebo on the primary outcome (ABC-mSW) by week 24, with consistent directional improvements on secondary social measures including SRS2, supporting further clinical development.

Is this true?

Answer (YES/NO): NO